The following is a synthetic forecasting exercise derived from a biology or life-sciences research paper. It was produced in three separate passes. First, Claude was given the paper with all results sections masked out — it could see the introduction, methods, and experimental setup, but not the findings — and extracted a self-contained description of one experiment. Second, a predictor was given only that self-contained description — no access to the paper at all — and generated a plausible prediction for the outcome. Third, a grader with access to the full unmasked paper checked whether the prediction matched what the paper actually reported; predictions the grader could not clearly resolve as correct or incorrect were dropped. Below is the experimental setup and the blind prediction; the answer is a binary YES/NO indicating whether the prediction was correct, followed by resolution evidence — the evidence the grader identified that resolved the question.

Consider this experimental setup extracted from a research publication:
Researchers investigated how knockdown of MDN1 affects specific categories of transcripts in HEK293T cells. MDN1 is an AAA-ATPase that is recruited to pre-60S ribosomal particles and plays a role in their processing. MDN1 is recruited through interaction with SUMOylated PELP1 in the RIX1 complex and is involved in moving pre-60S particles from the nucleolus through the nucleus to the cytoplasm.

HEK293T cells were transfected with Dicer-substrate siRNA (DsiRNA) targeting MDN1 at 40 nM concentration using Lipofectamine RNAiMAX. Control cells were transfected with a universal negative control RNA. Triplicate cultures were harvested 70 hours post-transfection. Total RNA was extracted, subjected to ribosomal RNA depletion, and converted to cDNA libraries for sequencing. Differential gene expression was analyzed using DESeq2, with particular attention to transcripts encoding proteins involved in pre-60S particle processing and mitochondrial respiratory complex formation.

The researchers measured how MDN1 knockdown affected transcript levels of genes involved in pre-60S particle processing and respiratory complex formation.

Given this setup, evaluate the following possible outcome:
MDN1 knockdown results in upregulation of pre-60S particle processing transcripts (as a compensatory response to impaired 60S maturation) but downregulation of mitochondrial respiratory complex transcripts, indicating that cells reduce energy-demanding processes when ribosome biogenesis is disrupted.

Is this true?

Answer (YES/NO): NO